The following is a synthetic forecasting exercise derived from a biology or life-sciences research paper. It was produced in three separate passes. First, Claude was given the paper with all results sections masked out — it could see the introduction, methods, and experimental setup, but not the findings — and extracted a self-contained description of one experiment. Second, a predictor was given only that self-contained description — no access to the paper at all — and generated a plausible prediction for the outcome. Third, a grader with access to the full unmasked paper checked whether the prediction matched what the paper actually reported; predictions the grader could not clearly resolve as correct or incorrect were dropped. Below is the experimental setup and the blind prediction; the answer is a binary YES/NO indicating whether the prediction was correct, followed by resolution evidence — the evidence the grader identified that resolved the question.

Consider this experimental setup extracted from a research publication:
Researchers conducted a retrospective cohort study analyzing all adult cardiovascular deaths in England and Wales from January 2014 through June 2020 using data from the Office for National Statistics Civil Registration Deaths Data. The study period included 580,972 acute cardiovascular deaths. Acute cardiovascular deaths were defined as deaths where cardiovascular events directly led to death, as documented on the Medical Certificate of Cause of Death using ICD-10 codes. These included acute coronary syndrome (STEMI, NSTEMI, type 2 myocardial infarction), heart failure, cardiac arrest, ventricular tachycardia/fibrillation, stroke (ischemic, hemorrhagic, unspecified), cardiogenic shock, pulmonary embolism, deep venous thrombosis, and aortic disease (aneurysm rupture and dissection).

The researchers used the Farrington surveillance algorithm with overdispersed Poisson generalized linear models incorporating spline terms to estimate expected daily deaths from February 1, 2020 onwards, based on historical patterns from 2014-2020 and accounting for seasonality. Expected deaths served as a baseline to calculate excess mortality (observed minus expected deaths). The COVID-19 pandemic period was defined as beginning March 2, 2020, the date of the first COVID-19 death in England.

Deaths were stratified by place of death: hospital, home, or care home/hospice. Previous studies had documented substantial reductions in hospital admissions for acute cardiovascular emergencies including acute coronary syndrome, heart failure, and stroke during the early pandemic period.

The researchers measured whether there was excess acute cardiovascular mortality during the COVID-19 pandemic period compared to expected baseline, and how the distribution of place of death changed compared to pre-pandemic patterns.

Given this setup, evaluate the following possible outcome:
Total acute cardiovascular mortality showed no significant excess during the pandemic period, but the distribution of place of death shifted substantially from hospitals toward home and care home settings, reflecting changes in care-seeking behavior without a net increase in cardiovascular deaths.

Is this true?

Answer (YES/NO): NO